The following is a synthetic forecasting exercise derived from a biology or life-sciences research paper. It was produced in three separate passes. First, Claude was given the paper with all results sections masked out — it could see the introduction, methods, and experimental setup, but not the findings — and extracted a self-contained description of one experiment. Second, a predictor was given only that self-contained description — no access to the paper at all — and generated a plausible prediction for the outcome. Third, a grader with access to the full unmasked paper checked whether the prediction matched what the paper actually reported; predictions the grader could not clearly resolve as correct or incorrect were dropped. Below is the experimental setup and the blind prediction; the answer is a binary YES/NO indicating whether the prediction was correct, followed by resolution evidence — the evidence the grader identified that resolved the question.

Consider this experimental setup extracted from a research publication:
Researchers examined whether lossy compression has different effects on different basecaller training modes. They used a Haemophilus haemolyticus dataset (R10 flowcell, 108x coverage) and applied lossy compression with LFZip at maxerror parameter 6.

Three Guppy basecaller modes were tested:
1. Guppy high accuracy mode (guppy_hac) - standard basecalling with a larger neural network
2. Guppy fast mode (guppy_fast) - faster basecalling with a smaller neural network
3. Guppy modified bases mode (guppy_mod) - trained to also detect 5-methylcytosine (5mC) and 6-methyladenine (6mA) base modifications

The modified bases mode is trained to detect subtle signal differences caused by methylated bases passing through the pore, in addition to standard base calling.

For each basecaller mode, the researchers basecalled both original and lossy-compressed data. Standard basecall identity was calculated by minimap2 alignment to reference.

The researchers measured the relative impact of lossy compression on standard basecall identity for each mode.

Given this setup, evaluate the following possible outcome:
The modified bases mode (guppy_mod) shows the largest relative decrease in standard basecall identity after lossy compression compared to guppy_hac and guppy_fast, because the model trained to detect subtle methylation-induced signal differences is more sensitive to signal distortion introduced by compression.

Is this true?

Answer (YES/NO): NO